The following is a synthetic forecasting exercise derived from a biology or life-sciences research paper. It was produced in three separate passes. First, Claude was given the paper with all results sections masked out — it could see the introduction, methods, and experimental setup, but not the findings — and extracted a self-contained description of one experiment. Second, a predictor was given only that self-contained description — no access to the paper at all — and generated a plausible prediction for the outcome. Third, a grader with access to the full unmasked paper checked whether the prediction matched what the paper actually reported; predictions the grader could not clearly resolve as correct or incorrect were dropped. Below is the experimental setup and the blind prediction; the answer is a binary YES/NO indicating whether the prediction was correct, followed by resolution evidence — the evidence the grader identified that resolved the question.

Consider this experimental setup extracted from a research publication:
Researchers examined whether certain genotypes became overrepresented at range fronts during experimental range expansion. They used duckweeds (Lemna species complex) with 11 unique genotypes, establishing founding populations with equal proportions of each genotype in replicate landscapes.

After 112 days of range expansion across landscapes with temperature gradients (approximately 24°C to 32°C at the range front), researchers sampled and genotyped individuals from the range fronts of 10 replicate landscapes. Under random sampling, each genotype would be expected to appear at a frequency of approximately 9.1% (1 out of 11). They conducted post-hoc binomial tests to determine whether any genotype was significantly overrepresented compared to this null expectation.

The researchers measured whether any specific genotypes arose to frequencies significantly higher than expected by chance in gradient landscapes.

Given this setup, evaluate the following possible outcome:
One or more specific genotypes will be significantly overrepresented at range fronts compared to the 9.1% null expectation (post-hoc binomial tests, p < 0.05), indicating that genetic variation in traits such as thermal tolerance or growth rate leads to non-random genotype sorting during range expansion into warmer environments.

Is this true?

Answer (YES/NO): YES